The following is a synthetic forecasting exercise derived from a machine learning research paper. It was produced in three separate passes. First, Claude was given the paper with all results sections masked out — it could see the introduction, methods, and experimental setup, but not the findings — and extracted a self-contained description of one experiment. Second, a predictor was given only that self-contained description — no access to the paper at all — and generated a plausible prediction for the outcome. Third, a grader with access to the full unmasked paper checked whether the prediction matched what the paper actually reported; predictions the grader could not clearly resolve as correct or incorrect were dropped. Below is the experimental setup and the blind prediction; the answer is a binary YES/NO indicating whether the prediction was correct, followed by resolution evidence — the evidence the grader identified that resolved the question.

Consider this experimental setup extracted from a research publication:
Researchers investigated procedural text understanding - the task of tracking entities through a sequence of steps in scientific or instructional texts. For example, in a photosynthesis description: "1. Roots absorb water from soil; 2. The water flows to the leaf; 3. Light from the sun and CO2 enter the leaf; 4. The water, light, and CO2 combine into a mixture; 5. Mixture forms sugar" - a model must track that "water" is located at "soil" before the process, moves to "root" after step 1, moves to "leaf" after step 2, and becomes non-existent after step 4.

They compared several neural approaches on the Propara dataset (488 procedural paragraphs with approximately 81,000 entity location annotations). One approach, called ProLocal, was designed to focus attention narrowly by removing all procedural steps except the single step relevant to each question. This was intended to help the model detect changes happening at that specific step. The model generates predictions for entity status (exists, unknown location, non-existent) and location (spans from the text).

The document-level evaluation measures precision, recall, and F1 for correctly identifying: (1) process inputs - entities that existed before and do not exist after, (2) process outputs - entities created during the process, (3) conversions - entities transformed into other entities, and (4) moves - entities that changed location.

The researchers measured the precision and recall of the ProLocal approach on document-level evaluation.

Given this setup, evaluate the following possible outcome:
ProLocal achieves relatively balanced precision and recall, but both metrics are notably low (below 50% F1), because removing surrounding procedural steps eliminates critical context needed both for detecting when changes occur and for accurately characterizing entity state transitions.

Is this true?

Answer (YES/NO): NO